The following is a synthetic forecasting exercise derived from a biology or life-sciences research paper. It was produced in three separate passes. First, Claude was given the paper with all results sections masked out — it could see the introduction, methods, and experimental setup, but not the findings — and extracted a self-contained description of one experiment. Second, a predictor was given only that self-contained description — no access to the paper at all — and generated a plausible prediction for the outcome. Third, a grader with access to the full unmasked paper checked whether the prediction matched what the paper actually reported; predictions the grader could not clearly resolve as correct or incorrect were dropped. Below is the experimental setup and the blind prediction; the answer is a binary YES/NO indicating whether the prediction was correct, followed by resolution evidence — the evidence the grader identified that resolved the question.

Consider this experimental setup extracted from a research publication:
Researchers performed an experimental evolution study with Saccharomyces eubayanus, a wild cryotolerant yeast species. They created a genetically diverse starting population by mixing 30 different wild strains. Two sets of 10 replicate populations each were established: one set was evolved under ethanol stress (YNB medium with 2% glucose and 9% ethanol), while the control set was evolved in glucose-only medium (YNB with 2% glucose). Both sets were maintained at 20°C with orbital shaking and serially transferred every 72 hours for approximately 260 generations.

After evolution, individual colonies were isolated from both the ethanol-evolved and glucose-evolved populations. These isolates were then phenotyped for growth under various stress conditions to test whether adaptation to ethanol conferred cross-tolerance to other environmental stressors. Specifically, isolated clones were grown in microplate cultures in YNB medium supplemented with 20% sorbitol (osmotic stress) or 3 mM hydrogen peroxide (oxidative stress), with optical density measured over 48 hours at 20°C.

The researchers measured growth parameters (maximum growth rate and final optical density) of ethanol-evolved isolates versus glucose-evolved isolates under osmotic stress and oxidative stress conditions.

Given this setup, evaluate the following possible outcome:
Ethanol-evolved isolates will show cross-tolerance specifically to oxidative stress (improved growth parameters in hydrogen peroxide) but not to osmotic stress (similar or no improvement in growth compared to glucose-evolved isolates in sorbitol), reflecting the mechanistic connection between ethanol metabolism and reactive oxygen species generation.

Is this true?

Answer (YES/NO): NO